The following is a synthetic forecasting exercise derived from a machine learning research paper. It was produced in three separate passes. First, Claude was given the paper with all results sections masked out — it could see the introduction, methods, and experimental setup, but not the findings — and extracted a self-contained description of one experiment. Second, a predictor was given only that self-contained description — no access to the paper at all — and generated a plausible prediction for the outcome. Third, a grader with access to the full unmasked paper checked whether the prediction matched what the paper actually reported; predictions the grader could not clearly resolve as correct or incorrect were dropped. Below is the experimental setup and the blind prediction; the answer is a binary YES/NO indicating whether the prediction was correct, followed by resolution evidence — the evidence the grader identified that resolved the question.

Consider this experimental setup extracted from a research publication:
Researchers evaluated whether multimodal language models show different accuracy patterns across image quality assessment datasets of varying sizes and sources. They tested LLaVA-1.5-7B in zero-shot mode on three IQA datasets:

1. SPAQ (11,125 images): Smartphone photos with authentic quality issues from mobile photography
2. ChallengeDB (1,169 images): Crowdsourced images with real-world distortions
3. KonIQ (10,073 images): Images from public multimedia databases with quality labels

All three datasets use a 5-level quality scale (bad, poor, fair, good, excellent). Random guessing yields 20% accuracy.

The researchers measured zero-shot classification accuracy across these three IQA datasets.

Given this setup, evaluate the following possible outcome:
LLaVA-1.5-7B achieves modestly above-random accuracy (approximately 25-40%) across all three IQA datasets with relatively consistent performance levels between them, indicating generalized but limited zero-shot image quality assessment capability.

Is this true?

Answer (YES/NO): NO